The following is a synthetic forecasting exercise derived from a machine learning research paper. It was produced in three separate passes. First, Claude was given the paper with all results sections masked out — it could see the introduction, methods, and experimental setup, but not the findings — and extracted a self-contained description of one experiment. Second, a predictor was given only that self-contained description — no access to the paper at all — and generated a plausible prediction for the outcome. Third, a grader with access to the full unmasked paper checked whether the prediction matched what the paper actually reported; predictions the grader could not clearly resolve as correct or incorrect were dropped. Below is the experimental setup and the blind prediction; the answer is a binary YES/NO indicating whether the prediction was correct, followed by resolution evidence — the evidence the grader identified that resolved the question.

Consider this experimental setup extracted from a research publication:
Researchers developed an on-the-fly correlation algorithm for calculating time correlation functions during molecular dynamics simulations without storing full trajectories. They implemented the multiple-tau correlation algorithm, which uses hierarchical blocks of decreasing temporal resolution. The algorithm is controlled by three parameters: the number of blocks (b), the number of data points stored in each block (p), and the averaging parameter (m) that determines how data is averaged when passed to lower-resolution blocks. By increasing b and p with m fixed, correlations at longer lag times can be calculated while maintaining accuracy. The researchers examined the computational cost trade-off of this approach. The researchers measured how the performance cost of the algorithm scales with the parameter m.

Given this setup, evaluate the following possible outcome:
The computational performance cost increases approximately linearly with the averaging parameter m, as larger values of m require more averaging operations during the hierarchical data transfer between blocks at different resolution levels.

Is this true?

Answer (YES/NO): NO